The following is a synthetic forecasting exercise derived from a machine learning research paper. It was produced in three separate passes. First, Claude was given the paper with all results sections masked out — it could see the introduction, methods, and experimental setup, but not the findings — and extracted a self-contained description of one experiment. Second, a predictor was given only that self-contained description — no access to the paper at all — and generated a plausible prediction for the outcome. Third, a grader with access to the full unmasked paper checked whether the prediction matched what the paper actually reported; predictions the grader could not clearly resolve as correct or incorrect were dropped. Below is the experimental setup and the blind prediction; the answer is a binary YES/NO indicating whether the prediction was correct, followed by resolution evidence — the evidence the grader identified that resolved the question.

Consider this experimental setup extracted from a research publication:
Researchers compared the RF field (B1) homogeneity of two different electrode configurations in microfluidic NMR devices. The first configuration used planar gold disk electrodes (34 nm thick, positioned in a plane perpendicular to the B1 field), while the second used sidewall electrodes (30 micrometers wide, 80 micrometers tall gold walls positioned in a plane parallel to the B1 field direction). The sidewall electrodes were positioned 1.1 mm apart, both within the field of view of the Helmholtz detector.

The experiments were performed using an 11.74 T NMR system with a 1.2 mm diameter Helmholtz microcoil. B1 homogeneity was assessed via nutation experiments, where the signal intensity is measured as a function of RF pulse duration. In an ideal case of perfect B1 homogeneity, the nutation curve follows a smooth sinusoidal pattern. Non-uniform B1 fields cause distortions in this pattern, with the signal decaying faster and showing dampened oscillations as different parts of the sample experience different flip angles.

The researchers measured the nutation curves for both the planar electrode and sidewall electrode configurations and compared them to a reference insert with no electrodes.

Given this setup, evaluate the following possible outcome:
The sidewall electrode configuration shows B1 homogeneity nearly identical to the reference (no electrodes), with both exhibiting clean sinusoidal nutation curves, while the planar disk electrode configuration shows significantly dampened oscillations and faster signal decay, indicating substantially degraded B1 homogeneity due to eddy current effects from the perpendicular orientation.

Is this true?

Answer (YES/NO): NO